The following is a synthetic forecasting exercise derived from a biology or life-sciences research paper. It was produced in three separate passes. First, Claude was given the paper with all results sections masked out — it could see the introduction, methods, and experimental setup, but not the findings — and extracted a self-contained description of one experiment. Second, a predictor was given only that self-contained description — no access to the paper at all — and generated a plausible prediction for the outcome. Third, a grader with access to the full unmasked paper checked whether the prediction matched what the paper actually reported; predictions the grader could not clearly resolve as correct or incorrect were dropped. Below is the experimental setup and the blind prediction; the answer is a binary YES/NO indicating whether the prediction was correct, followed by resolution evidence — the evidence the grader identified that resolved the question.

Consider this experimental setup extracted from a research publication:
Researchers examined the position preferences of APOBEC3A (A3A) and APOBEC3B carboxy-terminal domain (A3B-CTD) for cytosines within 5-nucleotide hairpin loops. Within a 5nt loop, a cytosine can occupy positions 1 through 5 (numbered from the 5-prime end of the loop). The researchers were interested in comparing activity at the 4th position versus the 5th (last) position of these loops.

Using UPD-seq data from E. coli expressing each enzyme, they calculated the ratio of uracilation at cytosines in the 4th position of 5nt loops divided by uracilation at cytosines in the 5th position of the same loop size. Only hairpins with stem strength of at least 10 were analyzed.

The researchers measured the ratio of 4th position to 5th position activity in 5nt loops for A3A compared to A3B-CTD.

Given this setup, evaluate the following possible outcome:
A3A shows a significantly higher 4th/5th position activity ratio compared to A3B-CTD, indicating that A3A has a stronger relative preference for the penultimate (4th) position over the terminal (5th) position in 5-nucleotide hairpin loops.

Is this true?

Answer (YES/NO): YES